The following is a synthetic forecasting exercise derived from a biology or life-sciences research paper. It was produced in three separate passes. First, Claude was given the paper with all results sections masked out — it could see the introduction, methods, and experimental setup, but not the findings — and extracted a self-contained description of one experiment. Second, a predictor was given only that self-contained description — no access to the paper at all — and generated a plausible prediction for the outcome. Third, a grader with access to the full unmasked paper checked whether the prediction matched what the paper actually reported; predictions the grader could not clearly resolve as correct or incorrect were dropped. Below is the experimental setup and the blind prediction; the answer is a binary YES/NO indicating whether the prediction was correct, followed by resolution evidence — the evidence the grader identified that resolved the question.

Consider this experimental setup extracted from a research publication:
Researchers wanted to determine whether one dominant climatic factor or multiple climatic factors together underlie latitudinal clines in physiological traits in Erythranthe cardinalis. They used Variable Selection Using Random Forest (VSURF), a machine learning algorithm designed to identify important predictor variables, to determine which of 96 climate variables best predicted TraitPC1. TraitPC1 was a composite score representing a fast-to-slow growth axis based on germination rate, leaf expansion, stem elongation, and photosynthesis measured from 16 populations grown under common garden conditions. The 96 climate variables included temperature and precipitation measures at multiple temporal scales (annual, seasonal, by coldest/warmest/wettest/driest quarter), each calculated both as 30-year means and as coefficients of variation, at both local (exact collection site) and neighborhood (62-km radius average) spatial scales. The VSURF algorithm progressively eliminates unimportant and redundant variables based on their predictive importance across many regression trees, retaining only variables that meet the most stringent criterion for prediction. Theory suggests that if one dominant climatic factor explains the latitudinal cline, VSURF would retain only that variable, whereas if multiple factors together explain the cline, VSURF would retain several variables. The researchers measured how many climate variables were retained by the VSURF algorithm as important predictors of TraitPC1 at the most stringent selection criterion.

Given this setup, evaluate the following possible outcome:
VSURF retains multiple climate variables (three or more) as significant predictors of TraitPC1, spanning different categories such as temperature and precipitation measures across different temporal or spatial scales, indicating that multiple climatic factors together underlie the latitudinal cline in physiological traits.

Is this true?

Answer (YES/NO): NO